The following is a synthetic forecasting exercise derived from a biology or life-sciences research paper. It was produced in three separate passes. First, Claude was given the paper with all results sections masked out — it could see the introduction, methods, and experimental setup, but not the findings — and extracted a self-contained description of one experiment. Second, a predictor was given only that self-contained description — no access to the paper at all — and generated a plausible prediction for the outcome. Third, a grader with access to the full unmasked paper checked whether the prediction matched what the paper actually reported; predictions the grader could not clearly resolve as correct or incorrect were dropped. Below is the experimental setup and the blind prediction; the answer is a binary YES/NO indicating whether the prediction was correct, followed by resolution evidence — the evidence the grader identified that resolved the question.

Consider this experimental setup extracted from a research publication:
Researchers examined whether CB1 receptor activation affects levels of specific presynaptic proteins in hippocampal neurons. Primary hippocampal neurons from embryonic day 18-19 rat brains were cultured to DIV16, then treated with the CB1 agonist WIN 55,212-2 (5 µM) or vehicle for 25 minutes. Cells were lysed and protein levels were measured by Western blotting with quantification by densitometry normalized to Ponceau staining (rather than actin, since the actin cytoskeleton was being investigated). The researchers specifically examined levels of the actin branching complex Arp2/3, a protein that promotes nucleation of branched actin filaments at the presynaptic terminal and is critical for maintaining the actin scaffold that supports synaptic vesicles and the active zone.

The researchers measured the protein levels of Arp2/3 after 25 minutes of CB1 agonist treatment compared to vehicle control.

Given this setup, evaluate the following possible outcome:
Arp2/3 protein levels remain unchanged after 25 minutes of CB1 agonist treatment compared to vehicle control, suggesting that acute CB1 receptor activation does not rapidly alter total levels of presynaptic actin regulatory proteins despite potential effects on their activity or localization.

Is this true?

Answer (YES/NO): NO